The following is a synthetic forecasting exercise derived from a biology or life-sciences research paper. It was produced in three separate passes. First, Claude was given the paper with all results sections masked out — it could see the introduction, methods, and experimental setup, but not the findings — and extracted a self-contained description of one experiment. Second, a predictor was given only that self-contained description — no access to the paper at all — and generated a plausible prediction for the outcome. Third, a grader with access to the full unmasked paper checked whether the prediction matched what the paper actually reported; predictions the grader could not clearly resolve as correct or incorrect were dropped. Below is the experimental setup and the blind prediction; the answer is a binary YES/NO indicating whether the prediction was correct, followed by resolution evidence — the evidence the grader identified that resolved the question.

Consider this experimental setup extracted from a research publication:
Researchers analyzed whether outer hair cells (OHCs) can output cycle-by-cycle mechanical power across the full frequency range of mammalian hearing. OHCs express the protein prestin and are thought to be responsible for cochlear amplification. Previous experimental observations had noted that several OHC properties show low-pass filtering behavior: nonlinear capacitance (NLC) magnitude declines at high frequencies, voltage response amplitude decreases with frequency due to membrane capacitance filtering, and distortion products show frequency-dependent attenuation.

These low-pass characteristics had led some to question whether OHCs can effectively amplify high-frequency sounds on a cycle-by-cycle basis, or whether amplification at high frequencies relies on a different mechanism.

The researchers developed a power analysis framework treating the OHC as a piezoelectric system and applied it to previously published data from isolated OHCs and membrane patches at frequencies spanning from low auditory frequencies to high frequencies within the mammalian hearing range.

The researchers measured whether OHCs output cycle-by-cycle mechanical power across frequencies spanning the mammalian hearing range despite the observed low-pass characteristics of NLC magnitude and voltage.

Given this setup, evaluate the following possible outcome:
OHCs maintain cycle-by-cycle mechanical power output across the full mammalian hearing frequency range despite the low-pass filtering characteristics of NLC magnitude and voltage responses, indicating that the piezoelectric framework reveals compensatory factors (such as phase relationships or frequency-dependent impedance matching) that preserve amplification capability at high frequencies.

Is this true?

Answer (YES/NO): YES